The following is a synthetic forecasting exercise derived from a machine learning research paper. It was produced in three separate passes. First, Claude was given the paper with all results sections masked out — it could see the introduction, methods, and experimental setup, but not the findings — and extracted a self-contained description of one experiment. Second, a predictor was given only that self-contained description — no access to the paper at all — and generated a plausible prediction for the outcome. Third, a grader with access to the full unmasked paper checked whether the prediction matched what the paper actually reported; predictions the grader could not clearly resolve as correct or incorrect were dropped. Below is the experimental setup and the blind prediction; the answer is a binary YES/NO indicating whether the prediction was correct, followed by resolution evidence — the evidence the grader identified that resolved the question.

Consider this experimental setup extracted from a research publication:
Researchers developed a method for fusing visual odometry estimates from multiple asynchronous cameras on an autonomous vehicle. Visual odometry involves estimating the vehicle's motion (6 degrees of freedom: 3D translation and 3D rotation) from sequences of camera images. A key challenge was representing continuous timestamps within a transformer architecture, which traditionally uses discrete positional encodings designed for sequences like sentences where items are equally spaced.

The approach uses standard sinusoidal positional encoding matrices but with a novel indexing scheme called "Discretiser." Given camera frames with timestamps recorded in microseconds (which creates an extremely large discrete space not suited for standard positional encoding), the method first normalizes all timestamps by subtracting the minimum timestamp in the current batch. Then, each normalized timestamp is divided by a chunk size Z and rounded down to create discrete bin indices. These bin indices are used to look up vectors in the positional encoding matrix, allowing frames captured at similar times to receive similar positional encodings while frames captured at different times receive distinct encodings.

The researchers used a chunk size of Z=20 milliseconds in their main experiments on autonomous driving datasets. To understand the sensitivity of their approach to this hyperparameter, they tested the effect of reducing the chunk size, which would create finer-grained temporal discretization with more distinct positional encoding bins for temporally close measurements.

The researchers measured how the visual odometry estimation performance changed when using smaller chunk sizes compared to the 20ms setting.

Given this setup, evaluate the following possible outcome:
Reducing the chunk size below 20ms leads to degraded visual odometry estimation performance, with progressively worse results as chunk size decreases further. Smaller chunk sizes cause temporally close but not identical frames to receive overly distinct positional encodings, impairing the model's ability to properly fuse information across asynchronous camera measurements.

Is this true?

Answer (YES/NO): NO